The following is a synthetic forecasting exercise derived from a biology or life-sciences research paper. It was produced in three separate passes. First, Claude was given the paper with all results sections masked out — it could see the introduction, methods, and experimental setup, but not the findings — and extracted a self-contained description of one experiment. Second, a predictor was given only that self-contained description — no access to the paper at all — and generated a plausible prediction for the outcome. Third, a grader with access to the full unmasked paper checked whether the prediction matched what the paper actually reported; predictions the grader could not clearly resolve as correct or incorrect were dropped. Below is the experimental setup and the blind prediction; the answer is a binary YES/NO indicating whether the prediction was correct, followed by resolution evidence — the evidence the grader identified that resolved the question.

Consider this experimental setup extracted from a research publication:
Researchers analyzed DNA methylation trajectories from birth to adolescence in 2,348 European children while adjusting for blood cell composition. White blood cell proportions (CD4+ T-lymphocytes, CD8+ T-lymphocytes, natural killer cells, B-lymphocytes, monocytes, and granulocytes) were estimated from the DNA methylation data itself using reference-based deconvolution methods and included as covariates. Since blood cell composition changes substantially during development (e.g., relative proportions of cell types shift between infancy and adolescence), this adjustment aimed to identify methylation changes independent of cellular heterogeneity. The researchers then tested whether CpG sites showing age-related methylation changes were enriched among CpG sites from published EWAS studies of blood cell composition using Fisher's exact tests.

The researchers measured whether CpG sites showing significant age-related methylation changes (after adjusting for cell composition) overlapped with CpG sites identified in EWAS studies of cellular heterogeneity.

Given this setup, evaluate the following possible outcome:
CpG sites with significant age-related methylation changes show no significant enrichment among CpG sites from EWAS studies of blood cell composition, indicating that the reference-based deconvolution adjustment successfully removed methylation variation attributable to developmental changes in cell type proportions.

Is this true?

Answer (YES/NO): NO